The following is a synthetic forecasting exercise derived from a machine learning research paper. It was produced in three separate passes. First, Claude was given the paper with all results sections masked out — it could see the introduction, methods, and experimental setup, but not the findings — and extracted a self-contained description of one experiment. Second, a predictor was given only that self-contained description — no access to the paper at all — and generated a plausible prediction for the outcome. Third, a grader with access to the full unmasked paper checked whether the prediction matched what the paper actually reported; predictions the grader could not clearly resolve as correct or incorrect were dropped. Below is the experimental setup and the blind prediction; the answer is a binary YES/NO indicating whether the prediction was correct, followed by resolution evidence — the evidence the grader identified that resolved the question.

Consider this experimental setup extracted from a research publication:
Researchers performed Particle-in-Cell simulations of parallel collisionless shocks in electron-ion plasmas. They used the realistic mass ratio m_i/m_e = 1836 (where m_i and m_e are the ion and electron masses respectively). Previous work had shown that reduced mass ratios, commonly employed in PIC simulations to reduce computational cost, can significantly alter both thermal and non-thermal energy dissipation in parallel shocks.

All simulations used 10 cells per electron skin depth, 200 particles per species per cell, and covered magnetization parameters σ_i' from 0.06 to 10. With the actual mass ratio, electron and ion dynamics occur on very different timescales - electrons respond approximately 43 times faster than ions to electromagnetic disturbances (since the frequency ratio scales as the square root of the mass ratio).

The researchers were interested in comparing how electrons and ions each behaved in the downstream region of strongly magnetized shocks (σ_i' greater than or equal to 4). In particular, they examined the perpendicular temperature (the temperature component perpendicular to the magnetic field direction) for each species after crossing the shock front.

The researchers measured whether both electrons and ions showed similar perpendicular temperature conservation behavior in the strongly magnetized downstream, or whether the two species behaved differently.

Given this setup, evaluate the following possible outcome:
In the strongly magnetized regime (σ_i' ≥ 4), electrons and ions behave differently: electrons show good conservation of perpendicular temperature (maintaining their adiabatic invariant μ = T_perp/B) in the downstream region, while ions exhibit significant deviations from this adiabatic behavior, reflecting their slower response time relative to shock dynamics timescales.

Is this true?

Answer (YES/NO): NO